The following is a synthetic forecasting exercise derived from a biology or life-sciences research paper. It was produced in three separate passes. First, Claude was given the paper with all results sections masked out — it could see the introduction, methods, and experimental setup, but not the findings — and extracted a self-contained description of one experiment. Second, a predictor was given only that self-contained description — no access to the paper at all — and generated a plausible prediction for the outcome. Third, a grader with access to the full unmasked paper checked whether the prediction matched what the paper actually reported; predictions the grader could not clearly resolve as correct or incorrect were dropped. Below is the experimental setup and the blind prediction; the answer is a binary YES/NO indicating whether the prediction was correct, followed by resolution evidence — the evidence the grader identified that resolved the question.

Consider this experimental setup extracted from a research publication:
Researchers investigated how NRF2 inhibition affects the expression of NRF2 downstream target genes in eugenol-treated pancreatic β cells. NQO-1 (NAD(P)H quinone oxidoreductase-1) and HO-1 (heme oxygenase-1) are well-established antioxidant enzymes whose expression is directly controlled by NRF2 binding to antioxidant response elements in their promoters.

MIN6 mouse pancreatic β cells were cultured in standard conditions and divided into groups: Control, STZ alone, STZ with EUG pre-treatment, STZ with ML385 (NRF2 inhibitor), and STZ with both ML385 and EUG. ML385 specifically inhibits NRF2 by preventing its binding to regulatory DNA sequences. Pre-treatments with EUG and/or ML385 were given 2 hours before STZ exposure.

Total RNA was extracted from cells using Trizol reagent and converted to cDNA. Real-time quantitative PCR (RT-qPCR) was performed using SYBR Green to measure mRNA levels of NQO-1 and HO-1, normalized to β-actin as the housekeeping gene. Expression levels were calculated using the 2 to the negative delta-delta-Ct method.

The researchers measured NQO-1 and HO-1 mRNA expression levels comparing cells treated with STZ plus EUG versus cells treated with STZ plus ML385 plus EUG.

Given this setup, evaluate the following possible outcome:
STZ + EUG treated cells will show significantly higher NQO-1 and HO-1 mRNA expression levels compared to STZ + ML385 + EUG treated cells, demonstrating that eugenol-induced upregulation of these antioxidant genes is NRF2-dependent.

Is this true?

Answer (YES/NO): YES